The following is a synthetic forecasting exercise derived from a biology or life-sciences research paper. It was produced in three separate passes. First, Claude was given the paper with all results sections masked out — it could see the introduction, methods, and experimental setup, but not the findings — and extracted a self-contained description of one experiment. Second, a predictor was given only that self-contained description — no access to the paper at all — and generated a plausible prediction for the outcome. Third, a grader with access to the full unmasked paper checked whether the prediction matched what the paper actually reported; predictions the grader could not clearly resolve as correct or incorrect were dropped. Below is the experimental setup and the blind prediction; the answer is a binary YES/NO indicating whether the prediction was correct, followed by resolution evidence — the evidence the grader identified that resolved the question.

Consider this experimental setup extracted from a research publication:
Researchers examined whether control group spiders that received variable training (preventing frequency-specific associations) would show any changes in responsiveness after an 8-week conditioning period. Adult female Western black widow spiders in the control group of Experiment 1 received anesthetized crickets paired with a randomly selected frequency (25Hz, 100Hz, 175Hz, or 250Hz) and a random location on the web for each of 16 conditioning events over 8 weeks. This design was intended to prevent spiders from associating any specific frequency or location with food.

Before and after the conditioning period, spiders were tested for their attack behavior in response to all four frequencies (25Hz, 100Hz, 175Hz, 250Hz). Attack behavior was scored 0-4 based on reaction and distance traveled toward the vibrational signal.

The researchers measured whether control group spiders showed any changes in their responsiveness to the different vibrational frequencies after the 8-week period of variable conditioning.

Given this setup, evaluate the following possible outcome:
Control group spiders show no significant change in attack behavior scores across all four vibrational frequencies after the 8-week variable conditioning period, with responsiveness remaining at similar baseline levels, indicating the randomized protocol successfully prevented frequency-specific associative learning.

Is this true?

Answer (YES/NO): NO